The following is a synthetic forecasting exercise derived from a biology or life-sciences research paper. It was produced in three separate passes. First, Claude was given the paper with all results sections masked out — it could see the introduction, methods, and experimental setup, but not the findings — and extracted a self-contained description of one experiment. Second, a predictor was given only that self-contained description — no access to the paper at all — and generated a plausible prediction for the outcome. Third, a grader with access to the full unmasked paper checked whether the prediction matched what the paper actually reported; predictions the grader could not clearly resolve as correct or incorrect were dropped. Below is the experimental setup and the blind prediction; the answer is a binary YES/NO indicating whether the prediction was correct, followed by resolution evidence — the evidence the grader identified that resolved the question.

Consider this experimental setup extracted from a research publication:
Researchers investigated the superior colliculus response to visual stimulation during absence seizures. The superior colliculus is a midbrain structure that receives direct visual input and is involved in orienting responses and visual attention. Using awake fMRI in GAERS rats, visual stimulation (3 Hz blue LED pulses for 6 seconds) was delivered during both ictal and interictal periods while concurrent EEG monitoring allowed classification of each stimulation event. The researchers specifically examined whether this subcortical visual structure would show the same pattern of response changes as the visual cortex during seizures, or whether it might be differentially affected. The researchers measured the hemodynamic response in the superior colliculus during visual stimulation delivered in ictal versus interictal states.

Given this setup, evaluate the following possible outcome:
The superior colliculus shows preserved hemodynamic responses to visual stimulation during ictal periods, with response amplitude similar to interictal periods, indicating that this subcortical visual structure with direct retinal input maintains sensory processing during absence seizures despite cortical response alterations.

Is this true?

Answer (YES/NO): YES